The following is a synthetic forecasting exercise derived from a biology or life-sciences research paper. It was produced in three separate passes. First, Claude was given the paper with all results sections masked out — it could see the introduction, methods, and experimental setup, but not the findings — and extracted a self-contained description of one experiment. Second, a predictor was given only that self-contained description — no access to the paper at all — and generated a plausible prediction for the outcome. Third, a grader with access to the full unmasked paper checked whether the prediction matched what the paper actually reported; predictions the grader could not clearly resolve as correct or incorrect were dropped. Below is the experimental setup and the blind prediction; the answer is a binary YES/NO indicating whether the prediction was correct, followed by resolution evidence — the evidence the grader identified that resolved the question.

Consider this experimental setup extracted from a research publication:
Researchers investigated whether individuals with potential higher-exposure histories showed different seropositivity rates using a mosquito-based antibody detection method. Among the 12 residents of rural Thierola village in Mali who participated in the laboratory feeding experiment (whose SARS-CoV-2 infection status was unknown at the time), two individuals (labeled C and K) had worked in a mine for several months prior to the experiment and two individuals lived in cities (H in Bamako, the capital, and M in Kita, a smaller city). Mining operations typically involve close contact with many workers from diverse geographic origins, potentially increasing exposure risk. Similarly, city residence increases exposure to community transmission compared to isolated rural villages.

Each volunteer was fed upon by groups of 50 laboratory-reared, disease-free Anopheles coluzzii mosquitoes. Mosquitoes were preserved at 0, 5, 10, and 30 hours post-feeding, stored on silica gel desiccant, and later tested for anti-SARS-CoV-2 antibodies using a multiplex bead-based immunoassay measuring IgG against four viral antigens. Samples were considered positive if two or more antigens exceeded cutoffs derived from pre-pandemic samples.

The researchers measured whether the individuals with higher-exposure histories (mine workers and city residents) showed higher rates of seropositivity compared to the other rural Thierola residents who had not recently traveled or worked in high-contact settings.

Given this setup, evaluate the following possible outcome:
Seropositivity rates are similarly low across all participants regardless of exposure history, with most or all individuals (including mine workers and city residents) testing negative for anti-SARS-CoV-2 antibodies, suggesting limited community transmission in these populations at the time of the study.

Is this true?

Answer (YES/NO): NO